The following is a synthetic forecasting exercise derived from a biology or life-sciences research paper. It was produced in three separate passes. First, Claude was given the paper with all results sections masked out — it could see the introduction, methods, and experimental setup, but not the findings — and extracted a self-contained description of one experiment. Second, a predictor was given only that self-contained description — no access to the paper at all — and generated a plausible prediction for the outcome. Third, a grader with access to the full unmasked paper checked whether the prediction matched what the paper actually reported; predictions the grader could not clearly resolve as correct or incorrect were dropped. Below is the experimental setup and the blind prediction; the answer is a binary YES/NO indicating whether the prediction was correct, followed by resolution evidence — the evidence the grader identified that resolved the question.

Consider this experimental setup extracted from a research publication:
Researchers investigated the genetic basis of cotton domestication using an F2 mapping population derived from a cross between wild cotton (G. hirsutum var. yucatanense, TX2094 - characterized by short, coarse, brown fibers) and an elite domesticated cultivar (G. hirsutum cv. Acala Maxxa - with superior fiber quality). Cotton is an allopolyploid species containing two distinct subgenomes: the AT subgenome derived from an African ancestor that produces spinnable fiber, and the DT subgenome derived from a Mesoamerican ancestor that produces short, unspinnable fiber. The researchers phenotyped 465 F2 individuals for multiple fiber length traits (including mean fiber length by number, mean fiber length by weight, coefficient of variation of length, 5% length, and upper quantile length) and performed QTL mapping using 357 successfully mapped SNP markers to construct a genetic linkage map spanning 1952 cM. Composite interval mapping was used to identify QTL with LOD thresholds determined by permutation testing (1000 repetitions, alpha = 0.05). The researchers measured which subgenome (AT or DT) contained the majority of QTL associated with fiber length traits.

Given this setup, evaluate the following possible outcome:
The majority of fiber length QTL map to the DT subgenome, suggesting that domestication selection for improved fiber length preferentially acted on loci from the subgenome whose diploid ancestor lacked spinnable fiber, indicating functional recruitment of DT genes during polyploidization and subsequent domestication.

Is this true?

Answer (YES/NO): YES